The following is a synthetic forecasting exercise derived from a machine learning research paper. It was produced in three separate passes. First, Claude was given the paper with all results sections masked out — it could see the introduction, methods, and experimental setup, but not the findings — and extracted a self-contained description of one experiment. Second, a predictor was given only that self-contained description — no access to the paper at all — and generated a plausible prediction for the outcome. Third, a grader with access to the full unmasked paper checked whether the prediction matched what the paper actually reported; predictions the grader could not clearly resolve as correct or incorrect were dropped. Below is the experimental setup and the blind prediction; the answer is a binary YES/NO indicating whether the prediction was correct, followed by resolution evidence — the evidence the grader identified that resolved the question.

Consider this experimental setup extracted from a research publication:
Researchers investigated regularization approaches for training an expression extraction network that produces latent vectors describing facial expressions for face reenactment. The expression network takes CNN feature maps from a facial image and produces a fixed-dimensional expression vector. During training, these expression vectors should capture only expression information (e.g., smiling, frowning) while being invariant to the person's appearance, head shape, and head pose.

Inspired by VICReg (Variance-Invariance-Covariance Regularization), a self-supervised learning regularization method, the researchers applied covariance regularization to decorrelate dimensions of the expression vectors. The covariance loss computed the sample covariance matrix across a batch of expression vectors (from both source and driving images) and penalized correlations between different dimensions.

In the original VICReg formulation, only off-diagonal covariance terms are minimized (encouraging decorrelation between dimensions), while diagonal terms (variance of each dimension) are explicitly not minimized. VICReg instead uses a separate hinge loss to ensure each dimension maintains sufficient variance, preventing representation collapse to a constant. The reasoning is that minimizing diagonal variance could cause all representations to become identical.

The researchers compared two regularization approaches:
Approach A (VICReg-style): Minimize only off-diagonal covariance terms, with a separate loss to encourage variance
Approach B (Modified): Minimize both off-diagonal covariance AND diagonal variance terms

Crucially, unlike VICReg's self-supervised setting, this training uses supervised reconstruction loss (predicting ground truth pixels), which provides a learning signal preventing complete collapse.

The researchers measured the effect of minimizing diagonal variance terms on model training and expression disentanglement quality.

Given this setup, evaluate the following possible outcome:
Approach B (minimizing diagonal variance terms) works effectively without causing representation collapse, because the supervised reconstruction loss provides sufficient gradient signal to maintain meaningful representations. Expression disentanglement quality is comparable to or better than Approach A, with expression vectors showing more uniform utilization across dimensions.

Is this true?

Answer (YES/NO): YES